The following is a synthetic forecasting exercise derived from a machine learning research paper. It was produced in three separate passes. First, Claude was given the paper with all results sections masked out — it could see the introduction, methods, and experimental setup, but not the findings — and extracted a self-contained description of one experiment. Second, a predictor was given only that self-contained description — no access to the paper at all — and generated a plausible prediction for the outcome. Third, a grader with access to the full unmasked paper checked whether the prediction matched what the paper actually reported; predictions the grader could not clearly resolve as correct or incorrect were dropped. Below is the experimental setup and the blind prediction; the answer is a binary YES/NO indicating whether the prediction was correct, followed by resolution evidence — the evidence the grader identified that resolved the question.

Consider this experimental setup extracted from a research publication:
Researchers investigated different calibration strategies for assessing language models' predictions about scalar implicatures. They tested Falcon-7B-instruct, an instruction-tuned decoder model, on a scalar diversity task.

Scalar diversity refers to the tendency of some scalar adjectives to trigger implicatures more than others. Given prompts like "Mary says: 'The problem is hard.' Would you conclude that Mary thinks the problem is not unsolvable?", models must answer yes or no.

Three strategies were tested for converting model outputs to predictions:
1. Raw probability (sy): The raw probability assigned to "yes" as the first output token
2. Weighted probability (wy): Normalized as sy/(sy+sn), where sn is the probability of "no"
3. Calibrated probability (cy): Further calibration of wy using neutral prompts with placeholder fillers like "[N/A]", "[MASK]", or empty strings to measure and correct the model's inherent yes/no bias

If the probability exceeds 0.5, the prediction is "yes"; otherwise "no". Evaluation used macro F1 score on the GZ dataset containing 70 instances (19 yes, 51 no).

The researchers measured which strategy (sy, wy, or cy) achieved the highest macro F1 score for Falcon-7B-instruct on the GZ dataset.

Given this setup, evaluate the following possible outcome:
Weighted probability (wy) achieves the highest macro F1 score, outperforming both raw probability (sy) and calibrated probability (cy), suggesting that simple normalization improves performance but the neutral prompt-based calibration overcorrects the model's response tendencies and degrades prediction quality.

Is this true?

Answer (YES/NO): NO